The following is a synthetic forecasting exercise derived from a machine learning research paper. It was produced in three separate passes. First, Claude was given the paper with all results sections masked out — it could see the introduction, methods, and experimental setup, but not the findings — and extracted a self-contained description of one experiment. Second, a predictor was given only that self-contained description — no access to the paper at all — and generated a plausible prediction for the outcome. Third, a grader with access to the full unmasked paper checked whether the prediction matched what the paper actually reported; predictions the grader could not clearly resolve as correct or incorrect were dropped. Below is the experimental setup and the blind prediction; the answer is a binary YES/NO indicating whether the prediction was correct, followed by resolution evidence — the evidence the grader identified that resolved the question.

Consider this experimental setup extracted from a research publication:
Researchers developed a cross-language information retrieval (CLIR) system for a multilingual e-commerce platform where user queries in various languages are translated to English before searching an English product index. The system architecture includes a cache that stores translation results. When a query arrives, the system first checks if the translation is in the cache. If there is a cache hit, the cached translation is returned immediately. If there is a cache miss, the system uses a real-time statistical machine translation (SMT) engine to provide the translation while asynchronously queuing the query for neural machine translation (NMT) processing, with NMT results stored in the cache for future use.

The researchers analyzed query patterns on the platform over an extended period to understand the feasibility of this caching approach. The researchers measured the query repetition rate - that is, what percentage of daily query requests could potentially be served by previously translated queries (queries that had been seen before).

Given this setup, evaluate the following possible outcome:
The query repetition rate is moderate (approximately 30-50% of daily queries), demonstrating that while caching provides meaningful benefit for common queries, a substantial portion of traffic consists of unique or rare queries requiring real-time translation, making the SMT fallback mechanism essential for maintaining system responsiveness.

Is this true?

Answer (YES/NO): NO